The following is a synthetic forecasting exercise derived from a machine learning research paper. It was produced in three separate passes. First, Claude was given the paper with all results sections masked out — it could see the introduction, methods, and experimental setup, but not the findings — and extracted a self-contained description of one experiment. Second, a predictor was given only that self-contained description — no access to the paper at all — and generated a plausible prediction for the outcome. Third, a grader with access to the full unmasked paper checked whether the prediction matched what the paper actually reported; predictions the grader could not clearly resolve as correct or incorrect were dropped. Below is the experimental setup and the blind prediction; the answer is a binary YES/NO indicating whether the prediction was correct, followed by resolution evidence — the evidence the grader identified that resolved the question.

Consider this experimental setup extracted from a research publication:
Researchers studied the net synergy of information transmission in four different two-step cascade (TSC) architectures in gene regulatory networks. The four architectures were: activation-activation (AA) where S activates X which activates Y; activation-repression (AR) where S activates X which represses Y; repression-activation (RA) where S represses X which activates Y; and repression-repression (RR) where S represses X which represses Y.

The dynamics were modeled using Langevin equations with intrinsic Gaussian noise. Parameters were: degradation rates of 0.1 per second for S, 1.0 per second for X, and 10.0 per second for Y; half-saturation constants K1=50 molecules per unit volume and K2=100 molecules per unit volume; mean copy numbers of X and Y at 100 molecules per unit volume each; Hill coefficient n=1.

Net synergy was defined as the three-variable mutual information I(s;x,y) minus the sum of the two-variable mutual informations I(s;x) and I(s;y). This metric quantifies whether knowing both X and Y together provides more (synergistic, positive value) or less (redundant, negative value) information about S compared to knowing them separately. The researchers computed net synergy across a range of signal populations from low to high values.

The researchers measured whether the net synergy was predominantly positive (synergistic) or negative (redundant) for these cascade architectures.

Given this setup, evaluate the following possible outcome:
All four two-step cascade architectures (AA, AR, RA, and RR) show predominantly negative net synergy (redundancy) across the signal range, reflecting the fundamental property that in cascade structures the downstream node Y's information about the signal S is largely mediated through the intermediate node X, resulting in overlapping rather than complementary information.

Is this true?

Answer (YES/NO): YES